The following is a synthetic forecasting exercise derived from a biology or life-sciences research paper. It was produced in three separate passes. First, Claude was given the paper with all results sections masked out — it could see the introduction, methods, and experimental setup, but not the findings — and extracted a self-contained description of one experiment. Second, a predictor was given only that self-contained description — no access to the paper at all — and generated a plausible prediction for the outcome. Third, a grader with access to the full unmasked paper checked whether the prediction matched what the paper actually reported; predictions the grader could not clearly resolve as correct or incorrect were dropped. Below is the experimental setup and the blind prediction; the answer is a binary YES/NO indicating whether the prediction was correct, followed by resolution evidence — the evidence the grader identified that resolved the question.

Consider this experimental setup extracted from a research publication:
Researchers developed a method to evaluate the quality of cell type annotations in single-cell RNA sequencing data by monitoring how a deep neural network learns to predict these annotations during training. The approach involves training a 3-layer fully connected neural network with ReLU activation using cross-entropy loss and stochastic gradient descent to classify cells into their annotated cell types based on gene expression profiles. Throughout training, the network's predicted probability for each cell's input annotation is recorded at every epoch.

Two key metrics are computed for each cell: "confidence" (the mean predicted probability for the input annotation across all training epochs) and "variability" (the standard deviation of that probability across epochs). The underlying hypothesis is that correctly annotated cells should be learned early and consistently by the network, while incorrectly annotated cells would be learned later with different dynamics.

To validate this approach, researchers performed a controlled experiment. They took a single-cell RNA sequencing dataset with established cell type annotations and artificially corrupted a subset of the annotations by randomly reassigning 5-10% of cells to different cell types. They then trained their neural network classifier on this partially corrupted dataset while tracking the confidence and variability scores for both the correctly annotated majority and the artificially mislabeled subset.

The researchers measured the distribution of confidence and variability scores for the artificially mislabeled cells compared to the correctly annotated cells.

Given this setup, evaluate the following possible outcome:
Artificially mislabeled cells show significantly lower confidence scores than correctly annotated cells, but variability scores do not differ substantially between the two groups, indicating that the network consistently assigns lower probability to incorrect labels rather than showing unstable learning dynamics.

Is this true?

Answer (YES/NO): YES